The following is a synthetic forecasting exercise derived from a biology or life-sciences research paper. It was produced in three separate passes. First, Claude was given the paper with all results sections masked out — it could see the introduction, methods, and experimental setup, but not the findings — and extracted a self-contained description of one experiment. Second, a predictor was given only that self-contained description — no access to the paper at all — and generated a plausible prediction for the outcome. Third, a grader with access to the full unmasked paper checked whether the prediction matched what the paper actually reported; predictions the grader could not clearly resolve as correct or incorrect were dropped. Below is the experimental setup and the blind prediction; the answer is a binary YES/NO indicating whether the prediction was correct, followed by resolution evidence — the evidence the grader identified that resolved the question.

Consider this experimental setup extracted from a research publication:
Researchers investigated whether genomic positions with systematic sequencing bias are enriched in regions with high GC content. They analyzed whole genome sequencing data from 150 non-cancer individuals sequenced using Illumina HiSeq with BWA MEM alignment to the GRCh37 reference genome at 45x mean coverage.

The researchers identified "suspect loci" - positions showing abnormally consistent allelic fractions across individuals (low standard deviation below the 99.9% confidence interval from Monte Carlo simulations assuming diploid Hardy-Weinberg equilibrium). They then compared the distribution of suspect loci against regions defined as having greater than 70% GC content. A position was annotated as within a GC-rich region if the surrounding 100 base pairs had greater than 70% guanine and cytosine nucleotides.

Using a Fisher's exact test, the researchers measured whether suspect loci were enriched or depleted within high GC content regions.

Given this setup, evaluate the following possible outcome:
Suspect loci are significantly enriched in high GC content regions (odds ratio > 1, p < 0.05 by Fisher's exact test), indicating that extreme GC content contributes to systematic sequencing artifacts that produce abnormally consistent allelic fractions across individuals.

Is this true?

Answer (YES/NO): YES